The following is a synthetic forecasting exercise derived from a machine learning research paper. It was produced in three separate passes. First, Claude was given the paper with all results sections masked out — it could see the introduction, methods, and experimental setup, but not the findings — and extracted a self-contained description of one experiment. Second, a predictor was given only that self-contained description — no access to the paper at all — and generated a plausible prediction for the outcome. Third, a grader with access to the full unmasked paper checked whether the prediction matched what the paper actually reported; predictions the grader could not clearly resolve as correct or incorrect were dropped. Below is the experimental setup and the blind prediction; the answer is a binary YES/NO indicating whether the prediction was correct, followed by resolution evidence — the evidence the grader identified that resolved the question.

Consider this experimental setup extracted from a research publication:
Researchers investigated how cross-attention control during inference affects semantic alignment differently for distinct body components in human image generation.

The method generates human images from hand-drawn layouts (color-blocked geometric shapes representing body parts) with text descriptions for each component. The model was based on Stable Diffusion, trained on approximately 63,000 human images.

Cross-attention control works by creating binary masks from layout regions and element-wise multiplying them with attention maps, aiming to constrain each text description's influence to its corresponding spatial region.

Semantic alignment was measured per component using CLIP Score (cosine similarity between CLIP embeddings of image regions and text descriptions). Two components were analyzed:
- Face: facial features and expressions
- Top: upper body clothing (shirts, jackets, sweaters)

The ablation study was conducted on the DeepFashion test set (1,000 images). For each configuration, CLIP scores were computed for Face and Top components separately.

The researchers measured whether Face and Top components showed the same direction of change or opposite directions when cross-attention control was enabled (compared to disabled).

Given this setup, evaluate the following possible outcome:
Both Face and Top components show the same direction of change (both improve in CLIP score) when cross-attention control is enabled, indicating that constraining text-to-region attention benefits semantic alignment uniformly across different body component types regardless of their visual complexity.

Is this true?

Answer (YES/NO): NO